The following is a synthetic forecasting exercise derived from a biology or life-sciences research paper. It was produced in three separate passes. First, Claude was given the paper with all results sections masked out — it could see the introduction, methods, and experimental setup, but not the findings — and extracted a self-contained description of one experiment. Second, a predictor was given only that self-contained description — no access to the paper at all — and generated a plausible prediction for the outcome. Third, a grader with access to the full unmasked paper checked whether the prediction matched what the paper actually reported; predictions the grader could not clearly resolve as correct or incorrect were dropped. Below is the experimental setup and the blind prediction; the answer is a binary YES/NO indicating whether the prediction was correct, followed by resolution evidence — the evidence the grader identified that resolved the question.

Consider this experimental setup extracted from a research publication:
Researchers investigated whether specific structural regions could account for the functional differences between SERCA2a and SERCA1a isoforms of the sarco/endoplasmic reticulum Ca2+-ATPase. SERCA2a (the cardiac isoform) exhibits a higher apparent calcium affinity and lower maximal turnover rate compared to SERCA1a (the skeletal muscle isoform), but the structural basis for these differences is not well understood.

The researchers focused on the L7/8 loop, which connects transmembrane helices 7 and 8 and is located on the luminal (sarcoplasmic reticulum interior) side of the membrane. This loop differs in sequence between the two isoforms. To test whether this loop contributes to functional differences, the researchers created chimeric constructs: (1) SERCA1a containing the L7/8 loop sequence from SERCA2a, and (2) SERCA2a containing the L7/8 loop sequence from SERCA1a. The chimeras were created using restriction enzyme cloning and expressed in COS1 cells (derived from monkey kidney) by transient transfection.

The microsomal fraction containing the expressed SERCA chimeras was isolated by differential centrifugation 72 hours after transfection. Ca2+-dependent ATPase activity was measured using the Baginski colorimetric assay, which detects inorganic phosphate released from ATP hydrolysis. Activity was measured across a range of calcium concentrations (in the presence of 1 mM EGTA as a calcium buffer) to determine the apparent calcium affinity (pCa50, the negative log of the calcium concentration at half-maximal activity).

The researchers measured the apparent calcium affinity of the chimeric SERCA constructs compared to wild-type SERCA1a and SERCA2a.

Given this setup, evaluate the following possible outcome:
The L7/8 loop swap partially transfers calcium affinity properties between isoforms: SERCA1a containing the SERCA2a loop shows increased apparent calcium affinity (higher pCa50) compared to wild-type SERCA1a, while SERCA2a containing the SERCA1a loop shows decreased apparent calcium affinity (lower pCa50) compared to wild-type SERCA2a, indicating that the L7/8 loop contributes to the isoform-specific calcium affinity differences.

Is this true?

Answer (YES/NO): NO